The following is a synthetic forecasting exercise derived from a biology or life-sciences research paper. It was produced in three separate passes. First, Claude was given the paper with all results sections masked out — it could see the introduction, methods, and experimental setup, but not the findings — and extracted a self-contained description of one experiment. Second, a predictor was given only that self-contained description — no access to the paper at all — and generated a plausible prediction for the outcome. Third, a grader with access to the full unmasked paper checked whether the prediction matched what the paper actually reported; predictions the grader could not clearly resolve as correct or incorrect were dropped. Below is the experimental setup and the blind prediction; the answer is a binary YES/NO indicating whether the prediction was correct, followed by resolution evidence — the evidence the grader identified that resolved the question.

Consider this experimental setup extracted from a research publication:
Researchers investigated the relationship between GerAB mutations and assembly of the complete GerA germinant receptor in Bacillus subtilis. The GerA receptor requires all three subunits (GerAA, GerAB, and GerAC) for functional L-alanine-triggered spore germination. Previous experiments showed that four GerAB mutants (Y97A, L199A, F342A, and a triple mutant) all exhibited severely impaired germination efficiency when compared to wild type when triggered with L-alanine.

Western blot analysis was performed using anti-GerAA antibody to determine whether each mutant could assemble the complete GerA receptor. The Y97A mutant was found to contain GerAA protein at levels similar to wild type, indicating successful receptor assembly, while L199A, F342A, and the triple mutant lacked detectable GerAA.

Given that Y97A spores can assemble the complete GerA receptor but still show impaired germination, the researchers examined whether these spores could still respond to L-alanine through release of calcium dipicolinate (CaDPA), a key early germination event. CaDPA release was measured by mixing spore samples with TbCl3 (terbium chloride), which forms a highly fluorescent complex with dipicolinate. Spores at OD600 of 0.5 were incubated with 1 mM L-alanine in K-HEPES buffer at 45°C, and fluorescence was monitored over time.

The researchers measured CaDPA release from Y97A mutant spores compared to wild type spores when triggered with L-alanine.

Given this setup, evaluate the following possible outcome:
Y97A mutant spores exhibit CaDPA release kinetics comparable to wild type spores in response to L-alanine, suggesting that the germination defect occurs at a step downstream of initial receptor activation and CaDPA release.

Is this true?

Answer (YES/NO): NO